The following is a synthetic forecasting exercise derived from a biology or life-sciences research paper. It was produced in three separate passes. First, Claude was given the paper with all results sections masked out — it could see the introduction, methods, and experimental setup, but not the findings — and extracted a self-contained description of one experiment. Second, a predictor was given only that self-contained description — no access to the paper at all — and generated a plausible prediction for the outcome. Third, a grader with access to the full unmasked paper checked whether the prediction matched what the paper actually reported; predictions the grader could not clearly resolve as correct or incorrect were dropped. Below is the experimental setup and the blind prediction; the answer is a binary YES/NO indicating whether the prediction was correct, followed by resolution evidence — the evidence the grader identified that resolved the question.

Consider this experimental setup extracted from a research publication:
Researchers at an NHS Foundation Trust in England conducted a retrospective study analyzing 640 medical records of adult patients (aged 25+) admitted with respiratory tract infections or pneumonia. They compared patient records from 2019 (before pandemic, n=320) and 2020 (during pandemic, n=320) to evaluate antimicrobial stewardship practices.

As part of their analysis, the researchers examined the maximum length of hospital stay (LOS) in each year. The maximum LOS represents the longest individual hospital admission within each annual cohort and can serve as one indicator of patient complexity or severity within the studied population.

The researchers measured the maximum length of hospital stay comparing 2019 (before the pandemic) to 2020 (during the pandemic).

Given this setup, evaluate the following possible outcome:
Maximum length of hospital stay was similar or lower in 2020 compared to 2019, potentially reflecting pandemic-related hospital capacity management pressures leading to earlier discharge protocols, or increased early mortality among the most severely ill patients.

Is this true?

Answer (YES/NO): YES